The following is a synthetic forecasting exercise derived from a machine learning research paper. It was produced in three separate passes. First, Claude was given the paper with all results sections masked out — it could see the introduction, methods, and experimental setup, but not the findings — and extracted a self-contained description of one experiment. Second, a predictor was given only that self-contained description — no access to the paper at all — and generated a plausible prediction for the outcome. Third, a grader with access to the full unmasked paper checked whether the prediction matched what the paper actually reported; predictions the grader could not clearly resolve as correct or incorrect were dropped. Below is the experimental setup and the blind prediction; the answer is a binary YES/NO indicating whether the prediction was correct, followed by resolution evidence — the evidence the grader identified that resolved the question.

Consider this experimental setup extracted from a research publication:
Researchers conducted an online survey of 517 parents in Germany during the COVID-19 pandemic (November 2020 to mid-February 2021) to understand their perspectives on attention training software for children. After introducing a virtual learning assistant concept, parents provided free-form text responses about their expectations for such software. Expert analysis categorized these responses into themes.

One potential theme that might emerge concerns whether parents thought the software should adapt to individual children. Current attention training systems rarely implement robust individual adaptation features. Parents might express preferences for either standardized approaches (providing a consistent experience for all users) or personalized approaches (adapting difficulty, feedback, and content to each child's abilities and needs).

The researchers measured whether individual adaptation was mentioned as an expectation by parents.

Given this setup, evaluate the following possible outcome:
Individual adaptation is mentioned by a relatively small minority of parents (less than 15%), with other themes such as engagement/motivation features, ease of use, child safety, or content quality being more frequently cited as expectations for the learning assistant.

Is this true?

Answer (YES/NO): NO